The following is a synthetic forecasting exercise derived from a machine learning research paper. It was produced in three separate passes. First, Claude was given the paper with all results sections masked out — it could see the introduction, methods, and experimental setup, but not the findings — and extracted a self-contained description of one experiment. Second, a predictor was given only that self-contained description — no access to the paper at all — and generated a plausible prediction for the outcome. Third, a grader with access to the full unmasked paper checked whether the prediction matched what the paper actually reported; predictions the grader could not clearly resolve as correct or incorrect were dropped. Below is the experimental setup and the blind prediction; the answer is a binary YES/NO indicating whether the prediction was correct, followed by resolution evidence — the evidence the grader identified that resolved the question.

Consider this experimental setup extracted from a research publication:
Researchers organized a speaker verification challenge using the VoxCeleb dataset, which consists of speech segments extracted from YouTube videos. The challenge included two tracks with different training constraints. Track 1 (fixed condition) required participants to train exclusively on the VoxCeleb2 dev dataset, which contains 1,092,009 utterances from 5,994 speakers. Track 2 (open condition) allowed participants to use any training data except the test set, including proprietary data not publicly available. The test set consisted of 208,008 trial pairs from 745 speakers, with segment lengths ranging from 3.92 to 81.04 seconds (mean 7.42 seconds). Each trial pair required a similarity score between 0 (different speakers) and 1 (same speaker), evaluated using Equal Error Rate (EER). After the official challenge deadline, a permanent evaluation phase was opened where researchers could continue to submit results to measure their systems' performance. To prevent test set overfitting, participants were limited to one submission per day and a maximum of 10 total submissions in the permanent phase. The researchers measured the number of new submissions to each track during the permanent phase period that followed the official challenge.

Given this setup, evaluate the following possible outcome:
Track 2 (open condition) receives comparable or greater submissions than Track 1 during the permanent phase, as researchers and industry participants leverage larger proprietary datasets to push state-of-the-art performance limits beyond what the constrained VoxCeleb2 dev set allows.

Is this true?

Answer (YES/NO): NO